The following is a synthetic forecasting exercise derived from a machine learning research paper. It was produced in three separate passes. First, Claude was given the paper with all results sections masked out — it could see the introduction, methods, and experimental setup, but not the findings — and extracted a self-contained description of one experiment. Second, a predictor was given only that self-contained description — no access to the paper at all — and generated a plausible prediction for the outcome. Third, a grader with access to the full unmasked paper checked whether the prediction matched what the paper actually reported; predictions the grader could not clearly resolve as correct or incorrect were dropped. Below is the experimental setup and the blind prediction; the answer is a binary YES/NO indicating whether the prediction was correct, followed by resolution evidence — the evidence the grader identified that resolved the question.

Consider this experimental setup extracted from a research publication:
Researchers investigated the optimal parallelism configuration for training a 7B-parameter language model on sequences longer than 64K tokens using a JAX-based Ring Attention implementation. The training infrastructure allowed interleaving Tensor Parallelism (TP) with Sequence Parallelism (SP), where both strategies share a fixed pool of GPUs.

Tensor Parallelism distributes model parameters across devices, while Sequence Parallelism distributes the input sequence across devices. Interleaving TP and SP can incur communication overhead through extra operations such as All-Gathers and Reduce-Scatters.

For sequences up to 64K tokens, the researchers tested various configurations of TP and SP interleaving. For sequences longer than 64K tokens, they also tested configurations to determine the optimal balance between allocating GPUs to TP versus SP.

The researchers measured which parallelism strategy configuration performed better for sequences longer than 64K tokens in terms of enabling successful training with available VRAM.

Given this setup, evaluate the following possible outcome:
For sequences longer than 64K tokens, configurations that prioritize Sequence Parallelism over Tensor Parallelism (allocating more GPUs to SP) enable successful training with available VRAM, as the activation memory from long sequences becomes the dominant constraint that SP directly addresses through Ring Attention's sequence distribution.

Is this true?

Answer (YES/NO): YES